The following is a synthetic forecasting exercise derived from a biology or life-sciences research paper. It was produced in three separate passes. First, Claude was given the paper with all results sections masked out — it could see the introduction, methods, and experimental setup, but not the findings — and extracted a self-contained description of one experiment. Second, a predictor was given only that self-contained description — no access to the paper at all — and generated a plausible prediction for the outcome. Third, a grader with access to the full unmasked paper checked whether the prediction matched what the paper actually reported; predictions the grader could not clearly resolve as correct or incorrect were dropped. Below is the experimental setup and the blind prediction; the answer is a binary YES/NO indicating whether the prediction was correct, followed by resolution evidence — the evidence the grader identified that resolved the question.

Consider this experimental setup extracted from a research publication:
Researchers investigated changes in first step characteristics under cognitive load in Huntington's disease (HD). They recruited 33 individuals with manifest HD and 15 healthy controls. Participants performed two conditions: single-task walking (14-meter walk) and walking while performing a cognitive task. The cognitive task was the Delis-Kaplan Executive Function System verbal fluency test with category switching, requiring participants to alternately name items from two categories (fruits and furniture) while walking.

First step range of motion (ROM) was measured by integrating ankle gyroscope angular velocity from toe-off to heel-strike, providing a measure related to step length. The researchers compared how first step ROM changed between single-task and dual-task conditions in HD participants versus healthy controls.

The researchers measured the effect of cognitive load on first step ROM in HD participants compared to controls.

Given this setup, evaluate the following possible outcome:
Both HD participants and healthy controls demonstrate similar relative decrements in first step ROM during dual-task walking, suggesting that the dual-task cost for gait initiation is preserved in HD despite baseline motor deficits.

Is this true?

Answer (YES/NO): NO